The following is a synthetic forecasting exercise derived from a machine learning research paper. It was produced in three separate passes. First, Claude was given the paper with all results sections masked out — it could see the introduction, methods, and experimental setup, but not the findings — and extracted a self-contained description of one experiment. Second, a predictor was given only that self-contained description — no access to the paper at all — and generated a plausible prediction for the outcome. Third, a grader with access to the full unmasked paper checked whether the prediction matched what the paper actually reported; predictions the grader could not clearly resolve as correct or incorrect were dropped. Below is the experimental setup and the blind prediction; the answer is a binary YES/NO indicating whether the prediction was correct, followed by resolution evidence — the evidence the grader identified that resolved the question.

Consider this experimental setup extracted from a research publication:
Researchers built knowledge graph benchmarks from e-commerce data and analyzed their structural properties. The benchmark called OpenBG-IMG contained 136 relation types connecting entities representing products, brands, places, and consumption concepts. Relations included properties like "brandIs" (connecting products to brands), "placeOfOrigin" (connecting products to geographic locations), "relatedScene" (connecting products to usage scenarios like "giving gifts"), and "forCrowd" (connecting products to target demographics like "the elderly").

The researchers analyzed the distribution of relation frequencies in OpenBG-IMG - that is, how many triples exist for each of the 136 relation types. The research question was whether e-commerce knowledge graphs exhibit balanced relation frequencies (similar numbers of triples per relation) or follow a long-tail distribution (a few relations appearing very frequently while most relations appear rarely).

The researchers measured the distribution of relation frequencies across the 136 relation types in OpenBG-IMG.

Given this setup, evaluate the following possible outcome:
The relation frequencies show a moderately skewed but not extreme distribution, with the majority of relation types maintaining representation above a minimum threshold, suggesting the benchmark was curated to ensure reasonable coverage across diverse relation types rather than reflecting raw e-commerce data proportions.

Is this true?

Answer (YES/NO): NO